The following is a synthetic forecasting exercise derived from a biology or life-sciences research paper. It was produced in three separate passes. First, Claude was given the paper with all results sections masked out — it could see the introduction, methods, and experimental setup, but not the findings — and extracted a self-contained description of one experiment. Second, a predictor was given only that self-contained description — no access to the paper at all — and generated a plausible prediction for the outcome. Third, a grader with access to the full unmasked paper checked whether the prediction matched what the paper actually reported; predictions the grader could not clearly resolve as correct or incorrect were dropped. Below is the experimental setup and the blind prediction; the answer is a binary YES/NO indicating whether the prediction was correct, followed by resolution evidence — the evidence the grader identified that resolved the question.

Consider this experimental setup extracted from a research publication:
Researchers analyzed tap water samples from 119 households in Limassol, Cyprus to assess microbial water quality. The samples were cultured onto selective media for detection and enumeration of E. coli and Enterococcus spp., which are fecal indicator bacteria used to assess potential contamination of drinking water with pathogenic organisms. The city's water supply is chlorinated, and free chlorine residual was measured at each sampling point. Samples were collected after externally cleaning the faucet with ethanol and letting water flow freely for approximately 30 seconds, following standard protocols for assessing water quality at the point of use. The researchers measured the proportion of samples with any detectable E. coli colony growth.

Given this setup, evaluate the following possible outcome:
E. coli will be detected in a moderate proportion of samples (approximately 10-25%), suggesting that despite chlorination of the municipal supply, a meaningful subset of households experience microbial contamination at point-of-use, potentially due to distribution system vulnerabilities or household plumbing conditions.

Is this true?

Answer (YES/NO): NO